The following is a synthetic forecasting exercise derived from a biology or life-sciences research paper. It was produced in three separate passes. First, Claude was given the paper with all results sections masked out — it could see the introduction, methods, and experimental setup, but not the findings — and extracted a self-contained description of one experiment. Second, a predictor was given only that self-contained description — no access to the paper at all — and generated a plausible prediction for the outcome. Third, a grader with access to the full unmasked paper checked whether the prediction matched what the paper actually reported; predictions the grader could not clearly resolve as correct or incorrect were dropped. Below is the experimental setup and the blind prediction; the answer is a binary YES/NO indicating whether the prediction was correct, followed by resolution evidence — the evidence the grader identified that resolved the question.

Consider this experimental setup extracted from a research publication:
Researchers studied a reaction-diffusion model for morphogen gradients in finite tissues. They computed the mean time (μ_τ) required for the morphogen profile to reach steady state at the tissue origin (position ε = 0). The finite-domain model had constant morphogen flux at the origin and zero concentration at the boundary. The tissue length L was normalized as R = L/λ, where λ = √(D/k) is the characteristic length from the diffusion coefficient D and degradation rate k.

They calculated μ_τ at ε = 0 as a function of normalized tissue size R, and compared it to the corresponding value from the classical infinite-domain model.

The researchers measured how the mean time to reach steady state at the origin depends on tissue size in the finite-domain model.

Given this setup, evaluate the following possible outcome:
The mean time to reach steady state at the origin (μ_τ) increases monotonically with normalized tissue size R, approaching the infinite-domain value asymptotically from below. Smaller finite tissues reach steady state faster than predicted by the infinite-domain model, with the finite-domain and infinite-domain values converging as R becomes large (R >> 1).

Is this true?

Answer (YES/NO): YES